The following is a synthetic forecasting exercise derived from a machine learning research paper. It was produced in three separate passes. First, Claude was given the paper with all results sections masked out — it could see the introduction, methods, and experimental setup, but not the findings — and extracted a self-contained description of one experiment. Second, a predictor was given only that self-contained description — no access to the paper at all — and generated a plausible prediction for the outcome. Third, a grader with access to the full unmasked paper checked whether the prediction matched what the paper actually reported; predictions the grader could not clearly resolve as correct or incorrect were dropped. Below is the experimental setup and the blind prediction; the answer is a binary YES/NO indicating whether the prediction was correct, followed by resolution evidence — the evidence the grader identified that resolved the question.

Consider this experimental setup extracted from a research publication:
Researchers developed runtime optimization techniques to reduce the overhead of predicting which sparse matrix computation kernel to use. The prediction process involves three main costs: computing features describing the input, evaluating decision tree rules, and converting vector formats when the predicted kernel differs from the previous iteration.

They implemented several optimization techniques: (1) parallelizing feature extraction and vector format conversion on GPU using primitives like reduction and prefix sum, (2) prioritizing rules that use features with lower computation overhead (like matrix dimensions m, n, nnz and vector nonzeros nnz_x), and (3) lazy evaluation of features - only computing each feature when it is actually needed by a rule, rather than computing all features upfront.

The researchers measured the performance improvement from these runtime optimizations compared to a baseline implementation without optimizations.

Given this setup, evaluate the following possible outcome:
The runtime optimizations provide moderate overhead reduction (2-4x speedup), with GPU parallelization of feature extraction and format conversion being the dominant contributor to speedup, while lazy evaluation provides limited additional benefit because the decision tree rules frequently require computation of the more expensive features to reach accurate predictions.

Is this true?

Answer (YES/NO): NO